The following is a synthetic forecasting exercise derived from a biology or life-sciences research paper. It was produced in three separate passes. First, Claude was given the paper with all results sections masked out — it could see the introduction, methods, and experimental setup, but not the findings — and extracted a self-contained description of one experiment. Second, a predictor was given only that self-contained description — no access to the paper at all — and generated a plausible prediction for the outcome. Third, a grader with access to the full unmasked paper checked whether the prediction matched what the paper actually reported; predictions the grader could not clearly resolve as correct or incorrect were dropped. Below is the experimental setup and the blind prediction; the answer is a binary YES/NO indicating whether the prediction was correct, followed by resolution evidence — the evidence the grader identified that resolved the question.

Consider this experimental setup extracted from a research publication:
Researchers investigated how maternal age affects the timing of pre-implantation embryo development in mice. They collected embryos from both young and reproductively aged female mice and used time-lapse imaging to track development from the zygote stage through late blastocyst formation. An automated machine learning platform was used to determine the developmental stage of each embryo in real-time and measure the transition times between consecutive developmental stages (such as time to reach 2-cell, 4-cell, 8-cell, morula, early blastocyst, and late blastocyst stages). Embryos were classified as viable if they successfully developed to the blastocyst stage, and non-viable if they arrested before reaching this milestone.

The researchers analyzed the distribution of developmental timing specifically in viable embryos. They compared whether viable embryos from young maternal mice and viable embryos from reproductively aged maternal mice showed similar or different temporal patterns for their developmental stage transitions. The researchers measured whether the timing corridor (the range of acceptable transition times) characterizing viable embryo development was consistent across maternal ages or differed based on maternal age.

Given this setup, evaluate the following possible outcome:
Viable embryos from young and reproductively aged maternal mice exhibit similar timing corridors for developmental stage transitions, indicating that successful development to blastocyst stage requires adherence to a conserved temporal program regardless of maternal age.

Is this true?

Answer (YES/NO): YES